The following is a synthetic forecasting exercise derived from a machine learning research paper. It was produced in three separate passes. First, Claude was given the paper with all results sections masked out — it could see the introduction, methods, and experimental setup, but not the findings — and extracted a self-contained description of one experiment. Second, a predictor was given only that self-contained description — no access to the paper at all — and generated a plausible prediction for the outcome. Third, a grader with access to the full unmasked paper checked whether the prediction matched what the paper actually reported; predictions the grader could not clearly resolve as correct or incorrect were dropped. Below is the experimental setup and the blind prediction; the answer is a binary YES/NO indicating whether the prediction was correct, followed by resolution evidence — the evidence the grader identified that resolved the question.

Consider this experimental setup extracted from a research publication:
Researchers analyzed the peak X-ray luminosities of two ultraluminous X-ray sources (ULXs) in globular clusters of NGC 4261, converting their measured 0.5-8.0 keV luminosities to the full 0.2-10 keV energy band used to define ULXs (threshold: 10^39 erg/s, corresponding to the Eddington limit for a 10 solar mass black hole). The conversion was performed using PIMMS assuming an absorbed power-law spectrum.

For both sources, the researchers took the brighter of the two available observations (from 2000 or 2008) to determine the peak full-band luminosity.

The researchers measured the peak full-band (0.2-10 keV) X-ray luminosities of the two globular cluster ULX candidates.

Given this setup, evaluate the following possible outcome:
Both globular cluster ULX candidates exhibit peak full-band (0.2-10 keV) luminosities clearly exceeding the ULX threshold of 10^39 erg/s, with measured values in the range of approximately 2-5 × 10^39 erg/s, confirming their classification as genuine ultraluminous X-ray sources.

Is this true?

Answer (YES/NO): NO